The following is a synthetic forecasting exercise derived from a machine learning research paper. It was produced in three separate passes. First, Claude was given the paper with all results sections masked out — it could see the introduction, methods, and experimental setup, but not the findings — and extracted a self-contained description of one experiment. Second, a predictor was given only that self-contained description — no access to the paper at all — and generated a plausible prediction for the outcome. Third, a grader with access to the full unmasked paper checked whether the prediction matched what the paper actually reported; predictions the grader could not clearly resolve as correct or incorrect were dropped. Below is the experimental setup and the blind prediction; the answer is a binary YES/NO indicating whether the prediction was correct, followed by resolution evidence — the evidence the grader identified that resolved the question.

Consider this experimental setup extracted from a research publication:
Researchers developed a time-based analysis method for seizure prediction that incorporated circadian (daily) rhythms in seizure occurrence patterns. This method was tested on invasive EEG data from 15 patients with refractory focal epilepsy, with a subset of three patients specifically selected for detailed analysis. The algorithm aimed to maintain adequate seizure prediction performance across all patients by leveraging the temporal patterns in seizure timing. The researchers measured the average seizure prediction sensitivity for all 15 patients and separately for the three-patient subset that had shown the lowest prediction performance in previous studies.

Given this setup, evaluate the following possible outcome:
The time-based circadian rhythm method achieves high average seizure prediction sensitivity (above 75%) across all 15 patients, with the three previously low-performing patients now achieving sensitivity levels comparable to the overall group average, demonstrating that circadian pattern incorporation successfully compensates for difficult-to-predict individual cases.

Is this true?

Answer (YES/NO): NO